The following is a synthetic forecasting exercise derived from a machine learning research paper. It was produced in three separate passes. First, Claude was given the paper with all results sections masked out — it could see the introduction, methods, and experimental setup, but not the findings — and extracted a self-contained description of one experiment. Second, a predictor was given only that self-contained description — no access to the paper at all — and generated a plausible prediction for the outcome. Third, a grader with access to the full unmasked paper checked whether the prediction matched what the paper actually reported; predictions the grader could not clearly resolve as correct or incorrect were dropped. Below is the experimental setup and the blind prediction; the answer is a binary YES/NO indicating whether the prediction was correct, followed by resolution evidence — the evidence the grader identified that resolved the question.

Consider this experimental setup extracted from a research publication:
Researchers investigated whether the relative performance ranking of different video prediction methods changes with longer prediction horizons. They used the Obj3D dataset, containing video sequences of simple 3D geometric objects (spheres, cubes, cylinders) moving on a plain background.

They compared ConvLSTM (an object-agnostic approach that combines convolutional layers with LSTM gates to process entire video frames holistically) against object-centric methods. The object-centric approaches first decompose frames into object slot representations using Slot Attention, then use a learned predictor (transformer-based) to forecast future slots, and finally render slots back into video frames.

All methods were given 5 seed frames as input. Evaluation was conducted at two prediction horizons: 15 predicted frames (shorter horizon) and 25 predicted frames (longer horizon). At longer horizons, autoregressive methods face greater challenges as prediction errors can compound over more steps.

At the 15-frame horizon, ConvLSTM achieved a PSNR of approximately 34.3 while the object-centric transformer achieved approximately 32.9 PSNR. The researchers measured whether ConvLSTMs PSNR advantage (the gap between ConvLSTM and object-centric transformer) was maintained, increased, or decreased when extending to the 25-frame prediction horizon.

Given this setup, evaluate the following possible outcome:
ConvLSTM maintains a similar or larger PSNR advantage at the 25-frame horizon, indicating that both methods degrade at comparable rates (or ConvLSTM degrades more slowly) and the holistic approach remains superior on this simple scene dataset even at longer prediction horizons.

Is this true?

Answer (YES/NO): NO